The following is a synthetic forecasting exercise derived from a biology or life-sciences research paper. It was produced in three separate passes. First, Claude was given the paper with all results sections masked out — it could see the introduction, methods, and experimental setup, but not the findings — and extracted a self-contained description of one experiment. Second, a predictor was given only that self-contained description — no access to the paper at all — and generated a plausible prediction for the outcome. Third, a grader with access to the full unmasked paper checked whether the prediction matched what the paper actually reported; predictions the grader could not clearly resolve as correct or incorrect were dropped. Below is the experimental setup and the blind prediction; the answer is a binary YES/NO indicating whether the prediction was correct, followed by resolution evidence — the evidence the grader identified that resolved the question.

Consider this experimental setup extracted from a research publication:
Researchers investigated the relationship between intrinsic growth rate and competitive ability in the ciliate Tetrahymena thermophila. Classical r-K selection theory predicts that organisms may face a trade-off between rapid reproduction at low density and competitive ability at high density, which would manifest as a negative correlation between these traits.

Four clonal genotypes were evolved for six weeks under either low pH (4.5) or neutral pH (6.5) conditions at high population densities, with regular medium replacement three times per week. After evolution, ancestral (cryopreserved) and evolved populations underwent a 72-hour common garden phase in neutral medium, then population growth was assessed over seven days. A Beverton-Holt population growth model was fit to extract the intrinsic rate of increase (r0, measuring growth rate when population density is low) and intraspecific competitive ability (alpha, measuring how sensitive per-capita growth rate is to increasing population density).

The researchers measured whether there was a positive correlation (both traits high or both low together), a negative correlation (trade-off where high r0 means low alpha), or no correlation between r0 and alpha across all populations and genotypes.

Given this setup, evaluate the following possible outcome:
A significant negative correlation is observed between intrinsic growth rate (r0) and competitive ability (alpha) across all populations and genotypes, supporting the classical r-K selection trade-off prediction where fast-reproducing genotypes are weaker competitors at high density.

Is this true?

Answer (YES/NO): NO